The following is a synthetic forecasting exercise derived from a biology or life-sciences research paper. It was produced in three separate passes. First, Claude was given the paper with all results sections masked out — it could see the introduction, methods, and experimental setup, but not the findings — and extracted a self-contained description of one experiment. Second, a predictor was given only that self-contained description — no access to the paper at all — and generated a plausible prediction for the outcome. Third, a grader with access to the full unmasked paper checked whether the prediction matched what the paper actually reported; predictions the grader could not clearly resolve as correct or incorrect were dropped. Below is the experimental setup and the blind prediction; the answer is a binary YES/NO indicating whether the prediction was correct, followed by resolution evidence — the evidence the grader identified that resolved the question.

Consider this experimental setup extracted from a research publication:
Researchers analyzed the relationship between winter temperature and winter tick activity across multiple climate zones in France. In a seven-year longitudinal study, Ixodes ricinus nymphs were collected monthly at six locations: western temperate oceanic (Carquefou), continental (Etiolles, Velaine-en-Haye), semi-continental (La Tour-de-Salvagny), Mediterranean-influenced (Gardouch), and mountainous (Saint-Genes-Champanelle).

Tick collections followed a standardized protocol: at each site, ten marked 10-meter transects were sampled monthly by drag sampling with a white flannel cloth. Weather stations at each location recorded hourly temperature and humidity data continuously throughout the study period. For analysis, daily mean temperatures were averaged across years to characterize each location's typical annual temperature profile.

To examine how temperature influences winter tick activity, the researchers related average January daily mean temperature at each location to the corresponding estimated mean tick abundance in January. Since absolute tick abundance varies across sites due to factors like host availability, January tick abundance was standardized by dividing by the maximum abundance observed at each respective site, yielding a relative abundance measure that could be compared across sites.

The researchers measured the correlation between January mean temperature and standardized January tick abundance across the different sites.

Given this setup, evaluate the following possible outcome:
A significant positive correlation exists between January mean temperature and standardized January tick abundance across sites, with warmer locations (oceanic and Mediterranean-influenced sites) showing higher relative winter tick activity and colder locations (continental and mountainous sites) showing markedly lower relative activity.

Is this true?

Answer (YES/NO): YES